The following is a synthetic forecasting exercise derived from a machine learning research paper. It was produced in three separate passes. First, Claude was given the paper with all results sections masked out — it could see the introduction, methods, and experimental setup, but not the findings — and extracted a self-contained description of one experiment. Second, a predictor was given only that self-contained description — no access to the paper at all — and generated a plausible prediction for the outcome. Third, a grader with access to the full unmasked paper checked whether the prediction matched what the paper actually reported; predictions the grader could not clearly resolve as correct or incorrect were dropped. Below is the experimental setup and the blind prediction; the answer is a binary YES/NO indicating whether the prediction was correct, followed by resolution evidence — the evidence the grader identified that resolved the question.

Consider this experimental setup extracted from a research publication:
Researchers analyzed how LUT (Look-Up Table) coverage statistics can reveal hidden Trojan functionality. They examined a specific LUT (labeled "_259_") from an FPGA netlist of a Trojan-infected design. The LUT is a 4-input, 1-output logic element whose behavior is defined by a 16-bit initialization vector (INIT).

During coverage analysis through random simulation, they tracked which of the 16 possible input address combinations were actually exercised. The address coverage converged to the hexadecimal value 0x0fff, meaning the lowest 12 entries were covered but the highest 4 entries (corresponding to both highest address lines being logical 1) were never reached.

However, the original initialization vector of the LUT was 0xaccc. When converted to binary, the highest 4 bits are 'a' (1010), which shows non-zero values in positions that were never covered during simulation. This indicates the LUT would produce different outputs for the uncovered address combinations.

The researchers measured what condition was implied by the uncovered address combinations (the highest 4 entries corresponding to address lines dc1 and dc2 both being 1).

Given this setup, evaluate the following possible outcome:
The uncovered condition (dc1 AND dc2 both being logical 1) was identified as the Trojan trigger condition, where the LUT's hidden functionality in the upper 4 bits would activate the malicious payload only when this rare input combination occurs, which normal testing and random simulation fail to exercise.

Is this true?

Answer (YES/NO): YES